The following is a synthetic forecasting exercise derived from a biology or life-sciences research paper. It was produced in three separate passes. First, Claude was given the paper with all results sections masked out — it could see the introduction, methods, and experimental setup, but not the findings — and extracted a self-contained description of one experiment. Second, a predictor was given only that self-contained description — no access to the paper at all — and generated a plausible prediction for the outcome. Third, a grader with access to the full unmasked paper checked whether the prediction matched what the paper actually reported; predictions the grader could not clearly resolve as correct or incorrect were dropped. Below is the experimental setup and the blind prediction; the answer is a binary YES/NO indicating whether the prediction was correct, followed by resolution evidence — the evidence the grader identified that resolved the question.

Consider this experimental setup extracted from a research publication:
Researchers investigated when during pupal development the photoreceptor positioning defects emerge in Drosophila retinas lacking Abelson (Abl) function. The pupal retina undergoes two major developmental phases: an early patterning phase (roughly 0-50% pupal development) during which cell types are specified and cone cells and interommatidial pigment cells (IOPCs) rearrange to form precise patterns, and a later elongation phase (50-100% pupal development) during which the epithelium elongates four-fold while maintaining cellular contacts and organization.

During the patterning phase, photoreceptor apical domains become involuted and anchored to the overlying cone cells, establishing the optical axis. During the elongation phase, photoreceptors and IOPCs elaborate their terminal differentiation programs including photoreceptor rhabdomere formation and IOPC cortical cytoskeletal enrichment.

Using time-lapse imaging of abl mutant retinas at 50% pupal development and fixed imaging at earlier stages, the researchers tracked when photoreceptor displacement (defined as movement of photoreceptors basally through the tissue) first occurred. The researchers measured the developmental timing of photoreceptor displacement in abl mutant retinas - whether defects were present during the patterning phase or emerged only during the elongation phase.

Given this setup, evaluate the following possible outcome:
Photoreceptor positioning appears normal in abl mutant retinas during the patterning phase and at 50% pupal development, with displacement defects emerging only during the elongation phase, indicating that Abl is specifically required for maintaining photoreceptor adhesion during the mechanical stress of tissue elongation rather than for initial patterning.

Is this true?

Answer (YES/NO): NO